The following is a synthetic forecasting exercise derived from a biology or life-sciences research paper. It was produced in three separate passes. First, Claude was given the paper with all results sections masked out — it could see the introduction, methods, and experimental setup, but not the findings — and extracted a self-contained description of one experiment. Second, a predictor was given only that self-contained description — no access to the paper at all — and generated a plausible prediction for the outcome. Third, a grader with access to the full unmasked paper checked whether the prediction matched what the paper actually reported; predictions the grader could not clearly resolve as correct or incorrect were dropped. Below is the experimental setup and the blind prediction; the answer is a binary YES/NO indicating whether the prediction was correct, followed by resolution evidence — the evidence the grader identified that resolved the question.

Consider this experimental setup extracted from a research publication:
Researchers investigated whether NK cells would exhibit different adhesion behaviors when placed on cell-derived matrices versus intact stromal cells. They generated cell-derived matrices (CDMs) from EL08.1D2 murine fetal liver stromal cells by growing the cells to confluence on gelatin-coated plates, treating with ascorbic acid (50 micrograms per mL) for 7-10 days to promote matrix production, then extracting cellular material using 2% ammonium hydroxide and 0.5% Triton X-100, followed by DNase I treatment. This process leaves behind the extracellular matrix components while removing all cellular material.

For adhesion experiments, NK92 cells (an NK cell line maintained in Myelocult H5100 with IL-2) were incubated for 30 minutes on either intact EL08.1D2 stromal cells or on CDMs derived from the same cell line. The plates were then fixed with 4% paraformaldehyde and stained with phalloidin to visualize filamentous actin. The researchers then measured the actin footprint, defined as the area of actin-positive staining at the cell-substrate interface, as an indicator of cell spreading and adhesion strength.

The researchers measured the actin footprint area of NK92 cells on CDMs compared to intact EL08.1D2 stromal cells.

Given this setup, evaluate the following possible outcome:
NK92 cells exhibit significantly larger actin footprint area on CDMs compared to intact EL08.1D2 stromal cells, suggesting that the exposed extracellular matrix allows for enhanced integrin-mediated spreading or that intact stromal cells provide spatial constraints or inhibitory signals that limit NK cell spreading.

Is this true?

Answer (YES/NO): YES